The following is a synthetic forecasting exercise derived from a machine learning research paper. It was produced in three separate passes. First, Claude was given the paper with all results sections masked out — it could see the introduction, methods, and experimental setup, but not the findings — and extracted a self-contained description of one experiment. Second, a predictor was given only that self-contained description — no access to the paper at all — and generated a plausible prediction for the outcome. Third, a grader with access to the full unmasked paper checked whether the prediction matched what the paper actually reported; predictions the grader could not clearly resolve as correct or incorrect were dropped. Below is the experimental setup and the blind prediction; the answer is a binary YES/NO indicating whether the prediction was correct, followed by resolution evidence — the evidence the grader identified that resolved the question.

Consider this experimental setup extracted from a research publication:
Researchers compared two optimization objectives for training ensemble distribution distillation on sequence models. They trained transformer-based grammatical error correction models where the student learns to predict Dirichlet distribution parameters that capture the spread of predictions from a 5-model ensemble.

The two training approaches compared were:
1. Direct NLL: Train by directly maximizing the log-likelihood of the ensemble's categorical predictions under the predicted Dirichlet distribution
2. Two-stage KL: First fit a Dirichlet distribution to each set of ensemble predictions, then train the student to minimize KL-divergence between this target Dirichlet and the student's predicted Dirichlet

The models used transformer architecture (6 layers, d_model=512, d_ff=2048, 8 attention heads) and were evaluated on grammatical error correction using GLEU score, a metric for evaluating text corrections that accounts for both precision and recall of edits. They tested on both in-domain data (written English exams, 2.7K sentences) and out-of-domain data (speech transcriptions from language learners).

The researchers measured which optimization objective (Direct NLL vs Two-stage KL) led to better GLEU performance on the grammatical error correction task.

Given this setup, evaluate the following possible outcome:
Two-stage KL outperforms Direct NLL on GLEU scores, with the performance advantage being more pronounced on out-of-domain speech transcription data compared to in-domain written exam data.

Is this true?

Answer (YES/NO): NO